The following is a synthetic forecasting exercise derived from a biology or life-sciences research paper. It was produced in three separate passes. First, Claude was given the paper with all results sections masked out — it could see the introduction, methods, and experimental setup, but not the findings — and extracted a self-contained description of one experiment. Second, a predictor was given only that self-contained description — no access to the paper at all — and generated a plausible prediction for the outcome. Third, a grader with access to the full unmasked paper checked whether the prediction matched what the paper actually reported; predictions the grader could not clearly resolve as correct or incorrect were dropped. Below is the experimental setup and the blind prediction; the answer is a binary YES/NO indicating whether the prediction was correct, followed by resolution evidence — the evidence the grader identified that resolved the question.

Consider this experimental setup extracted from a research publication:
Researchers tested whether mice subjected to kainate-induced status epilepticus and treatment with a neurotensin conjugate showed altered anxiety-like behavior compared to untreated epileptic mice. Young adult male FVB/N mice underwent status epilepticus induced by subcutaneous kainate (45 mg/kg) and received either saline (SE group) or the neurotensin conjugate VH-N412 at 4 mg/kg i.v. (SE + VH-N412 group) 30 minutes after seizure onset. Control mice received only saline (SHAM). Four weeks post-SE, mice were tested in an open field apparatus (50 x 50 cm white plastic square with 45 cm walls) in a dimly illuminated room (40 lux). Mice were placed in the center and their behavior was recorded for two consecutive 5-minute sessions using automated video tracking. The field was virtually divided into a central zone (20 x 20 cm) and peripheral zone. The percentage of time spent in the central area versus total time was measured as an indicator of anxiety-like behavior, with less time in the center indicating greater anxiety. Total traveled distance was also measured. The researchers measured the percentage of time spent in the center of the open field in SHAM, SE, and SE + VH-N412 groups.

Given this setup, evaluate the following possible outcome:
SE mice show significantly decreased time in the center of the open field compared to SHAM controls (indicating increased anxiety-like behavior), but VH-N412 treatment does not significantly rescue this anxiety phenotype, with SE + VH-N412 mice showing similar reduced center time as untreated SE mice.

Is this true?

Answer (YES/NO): NO